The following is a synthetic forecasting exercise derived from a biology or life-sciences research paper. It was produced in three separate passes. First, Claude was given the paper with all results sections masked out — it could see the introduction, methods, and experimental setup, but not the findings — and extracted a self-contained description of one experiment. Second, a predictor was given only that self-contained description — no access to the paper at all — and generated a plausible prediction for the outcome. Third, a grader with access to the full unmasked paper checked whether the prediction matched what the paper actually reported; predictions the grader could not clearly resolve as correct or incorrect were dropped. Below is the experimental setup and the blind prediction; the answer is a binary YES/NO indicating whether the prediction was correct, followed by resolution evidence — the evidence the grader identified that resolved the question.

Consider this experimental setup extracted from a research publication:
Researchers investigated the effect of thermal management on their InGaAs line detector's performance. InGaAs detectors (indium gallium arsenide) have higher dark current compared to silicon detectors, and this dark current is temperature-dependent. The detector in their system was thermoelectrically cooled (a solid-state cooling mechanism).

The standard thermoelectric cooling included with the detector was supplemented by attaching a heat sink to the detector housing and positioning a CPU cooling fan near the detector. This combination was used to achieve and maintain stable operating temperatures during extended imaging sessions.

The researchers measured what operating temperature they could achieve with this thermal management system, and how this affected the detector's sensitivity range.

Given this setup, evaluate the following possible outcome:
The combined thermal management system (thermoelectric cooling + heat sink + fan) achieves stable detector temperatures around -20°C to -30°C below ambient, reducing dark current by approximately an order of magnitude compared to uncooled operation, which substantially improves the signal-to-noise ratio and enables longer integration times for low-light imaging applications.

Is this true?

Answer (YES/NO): NO